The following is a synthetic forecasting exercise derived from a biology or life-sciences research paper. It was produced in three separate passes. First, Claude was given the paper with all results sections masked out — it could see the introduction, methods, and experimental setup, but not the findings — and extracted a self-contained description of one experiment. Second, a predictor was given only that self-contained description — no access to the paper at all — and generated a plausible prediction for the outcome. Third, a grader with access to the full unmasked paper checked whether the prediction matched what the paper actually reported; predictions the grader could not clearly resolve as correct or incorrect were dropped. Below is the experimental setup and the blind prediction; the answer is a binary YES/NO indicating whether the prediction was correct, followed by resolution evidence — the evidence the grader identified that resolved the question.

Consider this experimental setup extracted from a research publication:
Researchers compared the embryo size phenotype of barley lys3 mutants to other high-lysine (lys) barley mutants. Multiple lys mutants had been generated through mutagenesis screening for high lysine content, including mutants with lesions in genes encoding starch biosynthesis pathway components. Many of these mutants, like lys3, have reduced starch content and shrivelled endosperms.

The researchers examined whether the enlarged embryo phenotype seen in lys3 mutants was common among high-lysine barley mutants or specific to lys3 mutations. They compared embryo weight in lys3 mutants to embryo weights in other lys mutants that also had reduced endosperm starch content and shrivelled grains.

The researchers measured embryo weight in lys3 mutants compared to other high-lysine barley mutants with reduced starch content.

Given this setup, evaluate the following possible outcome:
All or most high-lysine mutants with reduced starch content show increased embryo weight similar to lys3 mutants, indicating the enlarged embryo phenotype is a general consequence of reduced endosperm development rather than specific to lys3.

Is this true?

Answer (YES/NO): NO